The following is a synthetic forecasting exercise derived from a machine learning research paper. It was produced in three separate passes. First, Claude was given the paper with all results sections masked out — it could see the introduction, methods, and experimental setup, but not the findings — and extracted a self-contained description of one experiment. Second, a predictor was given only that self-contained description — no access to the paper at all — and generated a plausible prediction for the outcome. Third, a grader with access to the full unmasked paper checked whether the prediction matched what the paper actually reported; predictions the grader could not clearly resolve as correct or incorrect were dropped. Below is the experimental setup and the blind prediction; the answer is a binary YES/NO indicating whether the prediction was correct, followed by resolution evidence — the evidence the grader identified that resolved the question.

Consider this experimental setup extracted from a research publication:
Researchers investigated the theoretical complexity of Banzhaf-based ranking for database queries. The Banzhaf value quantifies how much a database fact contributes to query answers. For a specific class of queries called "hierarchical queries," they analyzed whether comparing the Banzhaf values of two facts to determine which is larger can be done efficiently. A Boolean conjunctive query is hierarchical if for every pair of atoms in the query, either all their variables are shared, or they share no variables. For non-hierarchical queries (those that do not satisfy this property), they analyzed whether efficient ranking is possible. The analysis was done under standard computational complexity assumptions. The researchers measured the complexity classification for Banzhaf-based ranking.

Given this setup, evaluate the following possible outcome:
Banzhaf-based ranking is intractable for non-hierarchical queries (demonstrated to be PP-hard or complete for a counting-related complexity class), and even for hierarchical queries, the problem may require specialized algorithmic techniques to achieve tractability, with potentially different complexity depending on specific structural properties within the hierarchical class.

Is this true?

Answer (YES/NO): NO